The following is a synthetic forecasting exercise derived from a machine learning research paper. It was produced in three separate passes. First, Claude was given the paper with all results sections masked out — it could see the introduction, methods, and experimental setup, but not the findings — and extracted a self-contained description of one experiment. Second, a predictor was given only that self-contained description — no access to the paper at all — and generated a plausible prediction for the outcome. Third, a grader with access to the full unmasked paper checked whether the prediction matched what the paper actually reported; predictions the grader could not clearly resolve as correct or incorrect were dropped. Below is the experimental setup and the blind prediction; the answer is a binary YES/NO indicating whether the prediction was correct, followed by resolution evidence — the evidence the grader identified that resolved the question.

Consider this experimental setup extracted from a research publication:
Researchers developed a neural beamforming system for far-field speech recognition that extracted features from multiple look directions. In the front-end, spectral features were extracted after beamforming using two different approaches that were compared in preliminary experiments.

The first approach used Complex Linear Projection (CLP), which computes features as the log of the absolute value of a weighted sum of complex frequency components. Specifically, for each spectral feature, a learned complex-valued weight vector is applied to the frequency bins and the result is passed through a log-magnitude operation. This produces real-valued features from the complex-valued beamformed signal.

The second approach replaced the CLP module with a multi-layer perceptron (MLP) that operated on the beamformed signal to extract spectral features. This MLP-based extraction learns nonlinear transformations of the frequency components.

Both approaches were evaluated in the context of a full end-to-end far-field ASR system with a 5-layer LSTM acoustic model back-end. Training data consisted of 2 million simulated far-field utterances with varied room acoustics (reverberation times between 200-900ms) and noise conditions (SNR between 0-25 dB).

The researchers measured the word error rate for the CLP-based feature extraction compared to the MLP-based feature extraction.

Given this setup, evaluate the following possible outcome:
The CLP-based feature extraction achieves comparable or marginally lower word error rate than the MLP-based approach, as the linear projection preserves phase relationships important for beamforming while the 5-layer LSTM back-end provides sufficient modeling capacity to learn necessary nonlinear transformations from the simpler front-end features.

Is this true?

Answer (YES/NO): YES